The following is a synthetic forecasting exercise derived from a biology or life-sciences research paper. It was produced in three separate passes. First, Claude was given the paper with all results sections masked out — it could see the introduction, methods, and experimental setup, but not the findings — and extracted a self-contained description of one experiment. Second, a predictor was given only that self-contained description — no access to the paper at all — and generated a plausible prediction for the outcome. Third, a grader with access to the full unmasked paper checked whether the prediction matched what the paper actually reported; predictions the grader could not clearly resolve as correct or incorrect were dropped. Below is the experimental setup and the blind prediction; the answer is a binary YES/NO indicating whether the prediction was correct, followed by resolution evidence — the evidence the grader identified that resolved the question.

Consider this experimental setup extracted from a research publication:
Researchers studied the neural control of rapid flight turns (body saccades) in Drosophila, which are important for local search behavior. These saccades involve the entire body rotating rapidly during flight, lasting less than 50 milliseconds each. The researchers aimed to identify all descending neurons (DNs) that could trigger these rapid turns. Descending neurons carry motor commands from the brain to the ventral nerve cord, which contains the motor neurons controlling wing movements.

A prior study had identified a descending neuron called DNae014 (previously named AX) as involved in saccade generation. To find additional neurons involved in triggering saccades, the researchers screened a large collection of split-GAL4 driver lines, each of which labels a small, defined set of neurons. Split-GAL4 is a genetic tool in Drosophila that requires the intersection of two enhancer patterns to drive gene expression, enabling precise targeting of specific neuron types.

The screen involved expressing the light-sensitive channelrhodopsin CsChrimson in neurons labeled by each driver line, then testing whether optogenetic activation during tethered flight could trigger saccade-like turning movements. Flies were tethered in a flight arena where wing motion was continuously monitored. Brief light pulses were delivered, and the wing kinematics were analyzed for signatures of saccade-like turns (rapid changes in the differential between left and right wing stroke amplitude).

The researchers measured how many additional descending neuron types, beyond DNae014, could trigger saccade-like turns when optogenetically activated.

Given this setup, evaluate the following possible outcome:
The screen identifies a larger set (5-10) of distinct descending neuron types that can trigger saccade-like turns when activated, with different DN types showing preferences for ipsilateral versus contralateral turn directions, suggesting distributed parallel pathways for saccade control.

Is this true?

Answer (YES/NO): NO